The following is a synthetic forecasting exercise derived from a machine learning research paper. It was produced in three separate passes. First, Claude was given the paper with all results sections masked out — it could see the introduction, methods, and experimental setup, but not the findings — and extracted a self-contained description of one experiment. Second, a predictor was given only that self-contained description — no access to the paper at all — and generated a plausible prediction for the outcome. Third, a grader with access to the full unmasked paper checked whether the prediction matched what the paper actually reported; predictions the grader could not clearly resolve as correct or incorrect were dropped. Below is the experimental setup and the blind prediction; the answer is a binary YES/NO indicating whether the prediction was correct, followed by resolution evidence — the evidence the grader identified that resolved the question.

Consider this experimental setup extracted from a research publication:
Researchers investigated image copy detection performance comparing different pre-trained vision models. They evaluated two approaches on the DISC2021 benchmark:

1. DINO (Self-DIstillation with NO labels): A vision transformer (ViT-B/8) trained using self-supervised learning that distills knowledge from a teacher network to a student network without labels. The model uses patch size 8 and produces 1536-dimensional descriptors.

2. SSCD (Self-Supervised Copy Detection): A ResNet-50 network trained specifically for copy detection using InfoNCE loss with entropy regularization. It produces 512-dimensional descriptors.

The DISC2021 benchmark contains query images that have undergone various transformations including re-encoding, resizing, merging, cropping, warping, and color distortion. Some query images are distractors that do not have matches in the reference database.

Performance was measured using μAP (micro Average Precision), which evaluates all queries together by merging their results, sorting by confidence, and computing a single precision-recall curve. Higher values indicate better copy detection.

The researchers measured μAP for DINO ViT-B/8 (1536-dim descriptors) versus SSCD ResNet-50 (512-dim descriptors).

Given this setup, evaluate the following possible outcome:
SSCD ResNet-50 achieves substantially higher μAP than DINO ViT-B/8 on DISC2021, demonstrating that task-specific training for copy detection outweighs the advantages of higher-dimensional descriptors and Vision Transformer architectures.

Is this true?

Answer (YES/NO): YES